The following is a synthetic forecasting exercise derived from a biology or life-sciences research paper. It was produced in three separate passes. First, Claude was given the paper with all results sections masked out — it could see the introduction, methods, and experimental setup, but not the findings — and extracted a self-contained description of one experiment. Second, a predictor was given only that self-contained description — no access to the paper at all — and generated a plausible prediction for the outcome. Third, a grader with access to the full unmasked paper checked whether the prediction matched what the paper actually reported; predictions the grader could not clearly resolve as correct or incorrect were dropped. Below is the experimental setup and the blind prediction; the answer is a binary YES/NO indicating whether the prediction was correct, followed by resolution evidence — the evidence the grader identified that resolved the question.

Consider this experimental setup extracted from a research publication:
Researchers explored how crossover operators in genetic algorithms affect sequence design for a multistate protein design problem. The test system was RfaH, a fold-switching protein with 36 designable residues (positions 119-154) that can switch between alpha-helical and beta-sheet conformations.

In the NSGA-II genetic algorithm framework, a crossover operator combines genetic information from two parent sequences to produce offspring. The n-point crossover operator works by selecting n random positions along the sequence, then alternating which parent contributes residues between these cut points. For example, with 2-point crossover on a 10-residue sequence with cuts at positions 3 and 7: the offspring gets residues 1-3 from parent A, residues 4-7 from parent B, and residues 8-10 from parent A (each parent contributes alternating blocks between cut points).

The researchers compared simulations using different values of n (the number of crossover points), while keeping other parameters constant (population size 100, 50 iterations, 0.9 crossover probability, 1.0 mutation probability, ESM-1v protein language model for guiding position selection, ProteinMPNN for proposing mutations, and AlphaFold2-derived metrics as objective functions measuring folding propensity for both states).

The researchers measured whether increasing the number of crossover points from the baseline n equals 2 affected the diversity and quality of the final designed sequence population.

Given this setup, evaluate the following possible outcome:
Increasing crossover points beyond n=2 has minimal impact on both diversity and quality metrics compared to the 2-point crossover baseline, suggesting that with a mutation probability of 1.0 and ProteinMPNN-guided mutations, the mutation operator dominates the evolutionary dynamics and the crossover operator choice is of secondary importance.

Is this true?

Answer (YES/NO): YES